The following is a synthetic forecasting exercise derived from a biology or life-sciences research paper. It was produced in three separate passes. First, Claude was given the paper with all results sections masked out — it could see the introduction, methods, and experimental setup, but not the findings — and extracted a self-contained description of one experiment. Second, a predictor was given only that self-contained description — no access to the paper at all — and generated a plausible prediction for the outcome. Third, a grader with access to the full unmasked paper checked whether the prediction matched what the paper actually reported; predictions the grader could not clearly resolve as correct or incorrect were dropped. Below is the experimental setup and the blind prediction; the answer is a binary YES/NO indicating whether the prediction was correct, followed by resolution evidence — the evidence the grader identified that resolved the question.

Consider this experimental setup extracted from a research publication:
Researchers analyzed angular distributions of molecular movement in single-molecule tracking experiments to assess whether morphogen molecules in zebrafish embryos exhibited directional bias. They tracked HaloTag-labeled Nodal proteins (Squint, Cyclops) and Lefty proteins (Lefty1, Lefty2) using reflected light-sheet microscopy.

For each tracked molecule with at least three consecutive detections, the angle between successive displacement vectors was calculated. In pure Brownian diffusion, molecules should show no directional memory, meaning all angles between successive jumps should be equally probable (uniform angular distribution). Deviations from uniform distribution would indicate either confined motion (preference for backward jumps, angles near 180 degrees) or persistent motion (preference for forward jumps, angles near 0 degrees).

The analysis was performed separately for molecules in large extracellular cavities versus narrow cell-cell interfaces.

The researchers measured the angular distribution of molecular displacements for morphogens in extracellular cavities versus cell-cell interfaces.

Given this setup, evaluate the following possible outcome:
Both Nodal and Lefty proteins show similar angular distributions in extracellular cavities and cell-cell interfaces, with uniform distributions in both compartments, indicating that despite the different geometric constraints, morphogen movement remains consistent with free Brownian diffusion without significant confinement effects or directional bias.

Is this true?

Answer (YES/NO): NO